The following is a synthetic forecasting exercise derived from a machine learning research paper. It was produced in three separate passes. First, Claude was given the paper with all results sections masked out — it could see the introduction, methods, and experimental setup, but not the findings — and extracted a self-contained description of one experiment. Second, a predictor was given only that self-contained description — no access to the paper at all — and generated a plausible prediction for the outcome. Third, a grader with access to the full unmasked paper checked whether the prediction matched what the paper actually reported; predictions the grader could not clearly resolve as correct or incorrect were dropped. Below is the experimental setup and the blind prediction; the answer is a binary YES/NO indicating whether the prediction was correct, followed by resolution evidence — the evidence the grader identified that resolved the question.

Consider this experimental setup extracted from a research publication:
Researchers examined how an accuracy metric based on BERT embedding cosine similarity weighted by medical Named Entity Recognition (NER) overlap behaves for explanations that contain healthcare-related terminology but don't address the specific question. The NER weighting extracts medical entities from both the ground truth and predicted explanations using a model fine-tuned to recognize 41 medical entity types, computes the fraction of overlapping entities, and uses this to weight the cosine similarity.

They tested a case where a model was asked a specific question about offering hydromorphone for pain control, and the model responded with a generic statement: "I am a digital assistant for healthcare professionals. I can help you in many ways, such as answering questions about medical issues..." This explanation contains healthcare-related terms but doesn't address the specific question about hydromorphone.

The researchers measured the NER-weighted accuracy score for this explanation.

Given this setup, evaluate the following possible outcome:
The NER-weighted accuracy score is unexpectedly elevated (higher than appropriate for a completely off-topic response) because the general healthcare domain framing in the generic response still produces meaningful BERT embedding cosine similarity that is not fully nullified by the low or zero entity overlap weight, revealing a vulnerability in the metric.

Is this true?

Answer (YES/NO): YES